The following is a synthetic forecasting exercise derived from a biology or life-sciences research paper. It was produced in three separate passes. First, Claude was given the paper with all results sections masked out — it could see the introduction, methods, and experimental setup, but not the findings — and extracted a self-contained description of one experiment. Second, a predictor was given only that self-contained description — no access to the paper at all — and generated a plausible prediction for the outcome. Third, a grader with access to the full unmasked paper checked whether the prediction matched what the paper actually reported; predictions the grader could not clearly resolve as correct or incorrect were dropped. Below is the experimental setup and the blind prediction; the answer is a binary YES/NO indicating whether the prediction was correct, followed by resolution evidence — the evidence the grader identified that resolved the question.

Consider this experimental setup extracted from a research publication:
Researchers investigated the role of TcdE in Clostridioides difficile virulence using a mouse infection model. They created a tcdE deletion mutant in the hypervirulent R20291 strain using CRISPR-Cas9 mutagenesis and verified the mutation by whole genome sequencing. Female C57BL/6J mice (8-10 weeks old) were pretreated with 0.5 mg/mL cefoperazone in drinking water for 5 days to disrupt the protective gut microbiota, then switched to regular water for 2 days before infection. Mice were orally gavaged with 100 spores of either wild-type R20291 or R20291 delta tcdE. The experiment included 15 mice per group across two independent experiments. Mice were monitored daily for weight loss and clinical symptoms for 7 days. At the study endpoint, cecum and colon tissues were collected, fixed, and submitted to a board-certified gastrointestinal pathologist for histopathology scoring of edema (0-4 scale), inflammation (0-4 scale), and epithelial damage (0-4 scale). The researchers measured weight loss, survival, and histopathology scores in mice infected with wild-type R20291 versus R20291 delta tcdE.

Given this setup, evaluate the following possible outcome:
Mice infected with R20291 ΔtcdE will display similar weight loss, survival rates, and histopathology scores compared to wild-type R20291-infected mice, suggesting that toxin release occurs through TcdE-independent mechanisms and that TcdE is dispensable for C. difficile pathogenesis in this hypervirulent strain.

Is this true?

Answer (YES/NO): NO